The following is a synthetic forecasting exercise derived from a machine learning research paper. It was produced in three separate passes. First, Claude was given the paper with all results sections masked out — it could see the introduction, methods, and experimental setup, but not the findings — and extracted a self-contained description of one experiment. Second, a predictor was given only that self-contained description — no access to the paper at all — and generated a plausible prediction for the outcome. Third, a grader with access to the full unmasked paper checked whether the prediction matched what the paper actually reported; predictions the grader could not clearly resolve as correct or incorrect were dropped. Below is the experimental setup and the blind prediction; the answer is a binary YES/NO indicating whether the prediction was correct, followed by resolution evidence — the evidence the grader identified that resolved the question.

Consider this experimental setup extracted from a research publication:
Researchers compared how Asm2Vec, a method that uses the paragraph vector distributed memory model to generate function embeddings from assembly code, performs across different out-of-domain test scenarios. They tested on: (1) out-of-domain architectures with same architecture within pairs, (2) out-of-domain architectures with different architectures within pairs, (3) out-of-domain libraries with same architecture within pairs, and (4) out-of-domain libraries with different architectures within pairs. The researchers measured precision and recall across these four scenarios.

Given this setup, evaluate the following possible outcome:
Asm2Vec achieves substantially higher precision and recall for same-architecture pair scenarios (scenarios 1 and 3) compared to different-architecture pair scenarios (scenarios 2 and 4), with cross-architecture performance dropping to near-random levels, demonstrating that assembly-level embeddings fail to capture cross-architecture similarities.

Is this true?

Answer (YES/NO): NO